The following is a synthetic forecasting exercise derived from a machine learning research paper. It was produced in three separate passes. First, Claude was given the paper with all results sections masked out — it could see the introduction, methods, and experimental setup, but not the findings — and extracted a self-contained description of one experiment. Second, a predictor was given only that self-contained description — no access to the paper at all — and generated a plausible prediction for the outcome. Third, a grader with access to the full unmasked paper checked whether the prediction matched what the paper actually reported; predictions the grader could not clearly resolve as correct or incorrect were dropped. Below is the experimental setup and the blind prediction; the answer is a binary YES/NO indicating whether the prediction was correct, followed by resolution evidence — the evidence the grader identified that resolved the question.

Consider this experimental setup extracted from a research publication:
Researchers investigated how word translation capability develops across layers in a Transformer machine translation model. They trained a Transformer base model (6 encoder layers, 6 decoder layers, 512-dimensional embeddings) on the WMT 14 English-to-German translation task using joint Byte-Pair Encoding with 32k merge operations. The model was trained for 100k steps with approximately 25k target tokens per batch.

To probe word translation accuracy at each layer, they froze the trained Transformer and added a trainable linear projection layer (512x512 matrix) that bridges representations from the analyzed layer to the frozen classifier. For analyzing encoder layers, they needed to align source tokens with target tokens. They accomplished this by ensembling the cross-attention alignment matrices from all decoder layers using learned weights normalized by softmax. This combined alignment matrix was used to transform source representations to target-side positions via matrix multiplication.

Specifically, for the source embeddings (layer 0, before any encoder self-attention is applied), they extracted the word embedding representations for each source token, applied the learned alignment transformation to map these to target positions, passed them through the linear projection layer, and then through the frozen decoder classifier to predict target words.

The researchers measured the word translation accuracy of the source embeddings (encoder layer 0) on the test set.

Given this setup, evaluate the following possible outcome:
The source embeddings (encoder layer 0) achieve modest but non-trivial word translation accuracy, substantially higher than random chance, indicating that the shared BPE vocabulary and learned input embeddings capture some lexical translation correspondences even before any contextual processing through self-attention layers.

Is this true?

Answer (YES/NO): YES